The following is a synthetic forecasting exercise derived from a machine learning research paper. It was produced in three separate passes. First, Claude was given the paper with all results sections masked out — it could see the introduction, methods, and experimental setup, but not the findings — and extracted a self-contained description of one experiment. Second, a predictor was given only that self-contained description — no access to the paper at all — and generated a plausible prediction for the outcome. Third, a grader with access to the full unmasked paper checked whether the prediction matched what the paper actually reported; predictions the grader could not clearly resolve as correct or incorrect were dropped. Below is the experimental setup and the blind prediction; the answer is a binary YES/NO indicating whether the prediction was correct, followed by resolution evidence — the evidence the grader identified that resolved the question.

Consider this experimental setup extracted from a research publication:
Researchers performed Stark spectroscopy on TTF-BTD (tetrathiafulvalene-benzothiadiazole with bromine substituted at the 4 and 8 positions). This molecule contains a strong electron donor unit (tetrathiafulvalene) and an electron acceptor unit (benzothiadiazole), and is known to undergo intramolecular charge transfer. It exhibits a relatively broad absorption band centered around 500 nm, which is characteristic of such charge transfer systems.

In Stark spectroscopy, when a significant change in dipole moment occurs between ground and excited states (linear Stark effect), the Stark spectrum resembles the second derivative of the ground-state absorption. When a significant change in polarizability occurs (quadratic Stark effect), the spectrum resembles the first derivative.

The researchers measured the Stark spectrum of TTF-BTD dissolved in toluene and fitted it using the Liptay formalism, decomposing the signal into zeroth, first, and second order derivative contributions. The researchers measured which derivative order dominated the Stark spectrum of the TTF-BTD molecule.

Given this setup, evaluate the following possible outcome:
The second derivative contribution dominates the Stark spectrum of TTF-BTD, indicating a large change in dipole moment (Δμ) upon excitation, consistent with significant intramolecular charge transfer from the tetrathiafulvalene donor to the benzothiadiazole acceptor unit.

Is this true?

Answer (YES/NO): YES